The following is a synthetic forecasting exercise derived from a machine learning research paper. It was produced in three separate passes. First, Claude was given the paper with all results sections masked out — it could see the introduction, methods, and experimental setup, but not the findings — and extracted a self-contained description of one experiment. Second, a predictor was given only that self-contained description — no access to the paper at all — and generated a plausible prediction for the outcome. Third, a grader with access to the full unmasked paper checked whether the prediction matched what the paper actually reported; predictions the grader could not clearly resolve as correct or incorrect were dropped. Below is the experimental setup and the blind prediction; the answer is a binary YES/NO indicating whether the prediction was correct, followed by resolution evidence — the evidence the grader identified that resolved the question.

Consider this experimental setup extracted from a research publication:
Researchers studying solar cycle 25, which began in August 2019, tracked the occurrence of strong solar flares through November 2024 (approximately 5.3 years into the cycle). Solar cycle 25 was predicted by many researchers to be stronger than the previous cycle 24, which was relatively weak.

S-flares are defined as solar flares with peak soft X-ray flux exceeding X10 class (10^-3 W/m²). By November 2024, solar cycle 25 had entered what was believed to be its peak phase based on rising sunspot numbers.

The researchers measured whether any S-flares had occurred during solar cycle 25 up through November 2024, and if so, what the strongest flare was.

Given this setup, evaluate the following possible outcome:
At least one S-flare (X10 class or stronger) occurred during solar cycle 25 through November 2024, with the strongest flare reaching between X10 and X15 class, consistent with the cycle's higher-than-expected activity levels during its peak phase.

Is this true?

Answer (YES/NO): NO